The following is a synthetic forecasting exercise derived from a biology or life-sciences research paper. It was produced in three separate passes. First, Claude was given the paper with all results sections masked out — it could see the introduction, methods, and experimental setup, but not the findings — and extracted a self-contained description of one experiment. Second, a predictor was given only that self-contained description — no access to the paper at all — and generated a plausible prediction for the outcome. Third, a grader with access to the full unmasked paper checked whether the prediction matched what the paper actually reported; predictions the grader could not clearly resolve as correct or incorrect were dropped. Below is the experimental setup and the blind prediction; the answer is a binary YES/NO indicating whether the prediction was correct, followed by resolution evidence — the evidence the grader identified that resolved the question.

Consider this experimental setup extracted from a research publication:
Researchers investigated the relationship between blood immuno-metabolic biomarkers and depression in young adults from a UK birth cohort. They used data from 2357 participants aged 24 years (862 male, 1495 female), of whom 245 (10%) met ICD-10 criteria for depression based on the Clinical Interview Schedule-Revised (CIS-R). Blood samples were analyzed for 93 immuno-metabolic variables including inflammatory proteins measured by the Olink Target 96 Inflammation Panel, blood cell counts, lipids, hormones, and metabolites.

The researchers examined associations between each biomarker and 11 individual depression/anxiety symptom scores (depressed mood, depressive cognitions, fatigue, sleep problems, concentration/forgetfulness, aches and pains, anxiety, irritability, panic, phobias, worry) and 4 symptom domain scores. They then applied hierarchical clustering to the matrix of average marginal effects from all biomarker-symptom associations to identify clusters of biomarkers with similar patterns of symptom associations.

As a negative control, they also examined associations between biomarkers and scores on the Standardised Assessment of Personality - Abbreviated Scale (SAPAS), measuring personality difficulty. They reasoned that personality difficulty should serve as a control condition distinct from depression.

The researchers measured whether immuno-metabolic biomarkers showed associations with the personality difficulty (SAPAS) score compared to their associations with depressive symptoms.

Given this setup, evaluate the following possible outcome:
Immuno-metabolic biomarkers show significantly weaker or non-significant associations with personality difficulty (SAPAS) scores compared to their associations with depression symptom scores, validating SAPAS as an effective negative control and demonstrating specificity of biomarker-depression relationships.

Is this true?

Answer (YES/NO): YES